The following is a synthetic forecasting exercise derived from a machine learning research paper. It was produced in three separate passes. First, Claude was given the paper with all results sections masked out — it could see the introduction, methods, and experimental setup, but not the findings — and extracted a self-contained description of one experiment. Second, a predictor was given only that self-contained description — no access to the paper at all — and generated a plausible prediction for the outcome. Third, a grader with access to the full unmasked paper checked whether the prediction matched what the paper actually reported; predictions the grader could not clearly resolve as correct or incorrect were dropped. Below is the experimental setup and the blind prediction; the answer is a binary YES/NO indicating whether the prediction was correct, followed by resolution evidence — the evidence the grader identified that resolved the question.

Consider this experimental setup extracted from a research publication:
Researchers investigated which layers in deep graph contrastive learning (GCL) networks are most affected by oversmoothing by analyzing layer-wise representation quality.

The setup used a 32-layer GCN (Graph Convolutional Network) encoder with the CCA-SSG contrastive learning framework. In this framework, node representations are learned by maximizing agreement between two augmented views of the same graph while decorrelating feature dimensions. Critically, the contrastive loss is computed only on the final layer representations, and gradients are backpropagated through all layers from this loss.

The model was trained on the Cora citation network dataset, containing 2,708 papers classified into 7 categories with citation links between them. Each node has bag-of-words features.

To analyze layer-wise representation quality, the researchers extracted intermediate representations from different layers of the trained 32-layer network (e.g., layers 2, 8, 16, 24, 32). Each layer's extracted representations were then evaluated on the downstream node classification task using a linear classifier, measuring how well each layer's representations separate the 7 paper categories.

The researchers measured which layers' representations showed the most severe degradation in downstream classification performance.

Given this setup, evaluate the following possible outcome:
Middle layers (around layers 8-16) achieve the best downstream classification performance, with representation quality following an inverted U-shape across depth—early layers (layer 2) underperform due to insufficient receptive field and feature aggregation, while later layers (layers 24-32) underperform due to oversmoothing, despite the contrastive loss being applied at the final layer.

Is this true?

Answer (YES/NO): NO